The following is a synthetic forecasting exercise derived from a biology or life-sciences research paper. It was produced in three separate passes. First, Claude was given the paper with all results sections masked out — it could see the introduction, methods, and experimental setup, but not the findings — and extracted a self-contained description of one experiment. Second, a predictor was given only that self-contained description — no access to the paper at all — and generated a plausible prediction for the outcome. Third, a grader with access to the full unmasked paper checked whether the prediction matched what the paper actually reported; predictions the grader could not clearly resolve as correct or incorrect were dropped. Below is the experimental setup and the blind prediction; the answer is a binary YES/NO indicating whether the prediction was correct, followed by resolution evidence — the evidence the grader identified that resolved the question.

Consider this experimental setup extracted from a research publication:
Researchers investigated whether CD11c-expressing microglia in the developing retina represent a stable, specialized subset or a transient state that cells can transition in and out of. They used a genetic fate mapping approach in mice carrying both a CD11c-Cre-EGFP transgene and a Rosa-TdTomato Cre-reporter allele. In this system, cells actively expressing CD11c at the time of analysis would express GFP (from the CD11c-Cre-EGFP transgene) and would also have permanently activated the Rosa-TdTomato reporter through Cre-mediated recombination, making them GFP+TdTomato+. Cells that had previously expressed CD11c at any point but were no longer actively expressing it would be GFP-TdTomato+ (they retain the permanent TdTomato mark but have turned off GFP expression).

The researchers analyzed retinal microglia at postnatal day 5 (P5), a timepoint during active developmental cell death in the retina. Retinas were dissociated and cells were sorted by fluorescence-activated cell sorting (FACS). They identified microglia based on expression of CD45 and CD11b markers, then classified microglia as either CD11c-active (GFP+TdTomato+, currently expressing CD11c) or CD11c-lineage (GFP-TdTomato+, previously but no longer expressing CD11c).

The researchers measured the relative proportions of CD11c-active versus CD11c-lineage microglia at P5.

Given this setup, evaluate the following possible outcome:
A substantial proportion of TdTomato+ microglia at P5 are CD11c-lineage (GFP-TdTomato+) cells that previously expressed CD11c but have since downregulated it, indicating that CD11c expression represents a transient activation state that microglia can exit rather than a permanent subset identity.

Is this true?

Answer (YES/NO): YES